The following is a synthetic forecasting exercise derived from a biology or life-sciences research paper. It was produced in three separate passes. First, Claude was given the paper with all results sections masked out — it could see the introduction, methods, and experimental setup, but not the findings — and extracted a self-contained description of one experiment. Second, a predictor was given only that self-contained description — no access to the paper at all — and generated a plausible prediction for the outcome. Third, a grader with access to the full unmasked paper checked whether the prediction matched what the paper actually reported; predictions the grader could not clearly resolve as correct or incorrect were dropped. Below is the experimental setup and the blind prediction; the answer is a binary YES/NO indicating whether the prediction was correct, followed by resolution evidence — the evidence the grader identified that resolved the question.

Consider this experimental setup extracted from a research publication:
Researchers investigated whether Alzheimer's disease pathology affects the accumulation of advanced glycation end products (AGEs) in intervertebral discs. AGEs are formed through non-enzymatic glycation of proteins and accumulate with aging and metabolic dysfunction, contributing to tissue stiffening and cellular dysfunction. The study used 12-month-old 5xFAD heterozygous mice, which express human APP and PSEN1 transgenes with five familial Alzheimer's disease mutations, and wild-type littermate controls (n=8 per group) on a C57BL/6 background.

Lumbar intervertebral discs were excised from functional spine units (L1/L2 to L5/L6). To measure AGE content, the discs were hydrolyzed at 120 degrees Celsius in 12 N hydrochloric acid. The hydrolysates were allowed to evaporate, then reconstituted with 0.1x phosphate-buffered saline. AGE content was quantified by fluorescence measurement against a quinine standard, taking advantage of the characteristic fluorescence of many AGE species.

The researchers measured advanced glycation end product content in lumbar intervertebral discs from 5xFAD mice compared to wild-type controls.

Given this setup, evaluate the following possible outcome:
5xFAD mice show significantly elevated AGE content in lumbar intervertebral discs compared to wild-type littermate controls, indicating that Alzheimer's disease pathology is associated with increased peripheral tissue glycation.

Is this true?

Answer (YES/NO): NO